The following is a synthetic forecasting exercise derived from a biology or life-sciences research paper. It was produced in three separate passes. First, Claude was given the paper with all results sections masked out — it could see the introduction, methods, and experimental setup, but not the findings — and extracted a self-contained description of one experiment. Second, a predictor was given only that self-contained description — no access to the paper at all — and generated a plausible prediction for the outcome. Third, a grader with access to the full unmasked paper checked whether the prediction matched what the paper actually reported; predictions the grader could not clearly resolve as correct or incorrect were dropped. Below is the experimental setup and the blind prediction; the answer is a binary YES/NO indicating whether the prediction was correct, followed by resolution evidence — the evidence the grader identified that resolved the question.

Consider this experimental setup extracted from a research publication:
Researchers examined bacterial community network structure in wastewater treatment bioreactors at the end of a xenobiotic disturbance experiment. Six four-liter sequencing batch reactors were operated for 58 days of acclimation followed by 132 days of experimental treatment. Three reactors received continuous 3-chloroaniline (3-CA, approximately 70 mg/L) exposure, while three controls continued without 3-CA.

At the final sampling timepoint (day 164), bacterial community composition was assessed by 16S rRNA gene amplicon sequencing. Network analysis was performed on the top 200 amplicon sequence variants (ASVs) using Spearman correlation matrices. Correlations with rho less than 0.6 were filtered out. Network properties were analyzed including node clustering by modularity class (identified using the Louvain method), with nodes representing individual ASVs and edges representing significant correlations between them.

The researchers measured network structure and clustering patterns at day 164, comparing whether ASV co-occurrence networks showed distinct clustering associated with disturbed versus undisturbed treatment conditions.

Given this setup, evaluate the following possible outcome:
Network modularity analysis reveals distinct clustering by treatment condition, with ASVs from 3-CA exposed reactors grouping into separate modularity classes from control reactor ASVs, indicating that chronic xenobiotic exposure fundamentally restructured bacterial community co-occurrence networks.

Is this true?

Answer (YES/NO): YES